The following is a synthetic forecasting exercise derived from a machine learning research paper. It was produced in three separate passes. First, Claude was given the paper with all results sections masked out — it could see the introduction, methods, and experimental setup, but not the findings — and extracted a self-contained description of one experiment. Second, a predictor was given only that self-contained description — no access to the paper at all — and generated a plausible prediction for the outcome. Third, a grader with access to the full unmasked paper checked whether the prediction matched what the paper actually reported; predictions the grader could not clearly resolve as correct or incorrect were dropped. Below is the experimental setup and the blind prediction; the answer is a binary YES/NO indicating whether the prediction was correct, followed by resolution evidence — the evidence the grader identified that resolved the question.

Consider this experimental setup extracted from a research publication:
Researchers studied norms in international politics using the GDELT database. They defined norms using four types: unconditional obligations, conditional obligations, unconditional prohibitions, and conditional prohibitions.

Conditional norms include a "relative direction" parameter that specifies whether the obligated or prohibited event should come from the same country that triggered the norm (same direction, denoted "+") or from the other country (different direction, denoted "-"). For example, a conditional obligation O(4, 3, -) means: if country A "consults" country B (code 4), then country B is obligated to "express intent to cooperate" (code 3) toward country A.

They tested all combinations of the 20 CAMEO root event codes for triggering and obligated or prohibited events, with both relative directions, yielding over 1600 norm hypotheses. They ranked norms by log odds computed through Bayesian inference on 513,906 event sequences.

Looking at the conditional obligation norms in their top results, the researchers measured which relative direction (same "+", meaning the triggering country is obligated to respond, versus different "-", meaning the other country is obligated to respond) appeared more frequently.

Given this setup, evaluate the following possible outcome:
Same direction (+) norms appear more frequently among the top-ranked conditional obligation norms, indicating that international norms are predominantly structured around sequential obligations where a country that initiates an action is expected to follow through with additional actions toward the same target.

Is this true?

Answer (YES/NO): NO